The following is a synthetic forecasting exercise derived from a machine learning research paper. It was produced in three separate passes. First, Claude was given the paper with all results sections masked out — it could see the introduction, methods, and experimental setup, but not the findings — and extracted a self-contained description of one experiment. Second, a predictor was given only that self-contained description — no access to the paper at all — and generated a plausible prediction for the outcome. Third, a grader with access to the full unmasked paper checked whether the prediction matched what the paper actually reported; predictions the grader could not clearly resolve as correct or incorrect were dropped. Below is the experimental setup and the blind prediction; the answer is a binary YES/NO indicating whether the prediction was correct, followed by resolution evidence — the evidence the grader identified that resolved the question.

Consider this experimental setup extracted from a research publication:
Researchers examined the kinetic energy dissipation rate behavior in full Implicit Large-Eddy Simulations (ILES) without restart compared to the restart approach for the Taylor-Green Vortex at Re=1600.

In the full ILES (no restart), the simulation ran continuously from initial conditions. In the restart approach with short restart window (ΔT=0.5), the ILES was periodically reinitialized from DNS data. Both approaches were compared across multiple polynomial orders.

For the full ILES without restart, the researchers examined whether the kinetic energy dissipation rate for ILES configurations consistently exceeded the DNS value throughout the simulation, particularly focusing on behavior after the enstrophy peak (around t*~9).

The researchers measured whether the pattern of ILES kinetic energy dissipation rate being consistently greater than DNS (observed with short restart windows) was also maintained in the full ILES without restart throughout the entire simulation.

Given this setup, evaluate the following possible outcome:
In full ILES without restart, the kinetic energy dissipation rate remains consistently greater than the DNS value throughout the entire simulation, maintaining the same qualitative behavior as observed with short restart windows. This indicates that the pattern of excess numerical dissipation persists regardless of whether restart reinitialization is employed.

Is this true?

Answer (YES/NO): NO